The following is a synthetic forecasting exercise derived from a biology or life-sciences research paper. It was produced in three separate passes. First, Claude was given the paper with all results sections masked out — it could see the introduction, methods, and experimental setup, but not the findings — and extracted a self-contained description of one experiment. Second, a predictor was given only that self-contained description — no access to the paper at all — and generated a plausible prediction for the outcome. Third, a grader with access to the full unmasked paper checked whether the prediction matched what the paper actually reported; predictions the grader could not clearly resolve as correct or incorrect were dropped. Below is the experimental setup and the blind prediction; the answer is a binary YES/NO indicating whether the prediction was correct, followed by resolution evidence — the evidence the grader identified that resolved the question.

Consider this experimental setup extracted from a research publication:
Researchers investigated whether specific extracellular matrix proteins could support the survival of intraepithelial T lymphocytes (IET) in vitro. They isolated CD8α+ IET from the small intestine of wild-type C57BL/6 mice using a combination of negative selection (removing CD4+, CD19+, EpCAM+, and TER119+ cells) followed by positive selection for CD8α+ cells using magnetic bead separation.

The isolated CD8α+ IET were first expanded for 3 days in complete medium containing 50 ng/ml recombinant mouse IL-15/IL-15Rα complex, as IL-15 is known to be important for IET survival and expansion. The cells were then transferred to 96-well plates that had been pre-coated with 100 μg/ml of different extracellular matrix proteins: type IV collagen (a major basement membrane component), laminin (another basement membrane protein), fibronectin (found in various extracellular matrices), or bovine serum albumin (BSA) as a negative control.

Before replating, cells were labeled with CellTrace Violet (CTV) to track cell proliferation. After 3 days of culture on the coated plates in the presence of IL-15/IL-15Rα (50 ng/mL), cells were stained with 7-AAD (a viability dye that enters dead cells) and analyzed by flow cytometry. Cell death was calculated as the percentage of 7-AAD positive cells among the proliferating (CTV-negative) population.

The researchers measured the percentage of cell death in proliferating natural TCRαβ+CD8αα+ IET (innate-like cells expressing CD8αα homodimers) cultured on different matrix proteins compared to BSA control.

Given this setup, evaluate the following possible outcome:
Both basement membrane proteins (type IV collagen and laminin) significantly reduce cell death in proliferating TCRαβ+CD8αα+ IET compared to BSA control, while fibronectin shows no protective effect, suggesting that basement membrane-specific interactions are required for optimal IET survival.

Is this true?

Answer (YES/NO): NO